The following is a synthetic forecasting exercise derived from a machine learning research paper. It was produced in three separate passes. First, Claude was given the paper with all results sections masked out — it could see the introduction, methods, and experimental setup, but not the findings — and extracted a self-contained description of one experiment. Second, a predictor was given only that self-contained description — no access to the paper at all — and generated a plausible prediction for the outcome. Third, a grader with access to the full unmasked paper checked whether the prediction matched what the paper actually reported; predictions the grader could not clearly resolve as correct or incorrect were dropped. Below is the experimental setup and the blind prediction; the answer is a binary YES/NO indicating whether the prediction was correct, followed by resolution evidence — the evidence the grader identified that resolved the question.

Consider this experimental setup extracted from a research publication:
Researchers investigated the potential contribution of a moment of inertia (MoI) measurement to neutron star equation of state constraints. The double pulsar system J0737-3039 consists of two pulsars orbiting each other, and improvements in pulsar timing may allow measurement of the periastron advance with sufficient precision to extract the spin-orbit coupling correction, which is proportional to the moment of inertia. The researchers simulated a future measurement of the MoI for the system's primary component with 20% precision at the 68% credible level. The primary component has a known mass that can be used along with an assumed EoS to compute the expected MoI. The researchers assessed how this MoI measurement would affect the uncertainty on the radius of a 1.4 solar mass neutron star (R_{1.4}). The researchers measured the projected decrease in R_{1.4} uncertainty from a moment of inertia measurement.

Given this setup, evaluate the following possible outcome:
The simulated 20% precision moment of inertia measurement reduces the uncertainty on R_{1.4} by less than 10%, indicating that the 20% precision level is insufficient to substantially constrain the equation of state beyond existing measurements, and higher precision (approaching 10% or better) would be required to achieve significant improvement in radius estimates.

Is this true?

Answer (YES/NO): NO